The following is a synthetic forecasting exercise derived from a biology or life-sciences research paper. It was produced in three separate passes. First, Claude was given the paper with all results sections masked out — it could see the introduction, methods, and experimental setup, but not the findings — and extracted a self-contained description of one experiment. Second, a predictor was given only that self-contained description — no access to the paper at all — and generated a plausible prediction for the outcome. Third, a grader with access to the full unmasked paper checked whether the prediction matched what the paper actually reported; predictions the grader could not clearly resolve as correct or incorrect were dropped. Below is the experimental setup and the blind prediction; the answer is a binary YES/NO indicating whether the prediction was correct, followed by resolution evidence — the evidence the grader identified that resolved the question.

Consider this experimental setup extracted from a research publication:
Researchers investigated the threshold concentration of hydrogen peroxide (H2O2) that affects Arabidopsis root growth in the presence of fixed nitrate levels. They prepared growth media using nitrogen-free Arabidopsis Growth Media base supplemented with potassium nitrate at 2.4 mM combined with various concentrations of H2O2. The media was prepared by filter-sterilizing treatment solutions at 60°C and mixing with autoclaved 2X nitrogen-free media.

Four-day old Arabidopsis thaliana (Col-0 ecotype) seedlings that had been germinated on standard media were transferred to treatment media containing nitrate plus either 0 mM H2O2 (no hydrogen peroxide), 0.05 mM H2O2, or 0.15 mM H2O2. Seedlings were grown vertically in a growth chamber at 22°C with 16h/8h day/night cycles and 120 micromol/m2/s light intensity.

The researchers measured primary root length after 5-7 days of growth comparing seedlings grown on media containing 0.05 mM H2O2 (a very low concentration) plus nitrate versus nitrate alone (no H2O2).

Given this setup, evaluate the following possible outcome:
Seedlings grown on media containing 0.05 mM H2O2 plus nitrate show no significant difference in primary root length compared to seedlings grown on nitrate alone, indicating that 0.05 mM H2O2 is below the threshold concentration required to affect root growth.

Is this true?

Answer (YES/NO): NO